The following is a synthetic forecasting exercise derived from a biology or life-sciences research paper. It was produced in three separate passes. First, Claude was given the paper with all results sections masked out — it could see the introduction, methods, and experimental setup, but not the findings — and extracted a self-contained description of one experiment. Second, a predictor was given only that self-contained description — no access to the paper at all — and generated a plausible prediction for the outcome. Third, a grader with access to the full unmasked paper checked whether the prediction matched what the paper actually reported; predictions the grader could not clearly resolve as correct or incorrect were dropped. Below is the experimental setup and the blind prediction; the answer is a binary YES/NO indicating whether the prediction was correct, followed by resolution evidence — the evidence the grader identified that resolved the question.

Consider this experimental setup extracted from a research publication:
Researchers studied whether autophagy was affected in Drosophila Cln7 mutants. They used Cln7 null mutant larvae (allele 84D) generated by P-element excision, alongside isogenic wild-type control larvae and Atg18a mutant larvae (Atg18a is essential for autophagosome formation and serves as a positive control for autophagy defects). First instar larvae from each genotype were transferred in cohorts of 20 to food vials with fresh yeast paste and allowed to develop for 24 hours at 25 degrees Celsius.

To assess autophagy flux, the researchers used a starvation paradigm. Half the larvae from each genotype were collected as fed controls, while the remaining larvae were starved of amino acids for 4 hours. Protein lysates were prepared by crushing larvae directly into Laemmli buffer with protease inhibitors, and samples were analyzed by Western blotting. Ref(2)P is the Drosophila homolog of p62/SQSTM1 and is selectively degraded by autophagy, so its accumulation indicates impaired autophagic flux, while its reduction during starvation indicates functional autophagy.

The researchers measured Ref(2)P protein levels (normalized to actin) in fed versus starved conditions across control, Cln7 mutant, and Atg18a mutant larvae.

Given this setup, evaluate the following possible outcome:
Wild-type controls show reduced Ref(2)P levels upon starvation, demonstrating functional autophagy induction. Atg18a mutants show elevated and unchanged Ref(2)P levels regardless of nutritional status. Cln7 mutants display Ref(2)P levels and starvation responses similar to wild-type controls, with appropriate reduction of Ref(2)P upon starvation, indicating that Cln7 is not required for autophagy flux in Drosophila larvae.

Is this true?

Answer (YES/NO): NO